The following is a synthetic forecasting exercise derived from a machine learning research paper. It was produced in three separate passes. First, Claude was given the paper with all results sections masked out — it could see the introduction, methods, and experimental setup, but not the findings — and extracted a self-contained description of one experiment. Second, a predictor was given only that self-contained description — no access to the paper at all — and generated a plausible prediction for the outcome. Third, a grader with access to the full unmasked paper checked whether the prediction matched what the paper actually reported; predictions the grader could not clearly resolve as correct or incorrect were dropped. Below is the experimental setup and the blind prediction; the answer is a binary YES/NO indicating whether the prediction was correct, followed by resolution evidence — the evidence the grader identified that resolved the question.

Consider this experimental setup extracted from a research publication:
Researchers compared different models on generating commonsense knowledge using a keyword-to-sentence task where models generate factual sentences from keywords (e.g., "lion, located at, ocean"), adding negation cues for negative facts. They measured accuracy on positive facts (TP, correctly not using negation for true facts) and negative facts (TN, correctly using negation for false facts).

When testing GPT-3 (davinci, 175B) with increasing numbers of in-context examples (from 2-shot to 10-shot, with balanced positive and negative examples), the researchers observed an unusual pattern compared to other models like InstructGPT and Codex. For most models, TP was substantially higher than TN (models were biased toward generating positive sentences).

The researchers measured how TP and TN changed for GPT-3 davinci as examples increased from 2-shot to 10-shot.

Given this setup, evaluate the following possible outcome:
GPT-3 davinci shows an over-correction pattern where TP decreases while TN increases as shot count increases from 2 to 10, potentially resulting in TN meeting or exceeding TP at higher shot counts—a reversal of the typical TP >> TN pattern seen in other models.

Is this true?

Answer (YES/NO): YES